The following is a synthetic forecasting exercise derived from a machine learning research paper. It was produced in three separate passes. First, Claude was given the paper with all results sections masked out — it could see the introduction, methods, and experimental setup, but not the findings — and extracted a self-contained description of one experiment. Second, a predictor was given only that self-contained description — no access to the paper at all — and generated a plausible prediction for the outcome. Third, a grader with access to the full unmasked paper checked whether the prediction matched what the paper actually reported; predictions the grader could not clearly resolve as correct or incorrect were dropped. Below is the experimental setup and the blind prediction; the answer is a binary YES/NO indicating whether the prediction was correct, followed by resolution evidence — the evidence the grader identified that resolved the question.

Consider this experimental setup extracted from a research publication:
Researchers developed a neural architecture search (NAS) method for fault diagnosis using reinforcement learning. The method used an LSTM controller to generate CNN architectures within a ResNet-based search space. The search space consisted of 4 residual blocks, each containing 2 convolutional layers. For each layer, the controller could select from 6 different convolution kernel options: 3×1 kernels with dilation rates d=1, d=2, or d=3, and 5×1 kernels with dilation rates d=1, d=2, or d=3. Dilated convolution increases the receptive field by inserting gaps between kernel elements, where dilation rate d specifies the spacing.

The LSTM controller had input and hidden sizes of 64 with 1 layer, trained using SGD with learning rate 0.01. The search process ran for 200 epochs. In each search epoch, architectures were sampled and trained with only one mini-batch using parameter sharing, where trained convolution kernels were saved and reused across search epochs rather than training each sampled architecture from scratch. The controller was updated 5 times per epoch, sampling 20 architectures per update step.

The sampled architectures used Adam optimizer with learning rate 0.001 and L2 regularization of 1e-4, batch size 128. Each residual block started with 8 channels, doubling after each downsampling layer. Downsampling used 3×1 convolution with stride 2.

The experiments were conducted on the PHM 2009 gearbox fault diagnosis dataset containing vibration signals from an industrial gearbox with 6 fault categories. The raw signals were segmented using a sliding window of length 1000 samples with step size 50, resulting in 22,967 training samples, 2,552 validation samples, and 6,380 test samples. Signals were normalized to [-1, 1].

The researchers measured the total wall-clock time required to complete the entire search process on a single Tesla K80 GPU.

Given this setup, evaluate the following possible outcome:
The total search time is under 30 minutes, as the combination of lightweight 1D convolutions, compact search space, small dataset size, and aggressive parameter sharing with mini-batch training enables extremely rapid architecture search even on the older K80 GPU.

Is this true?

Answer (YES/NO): NO